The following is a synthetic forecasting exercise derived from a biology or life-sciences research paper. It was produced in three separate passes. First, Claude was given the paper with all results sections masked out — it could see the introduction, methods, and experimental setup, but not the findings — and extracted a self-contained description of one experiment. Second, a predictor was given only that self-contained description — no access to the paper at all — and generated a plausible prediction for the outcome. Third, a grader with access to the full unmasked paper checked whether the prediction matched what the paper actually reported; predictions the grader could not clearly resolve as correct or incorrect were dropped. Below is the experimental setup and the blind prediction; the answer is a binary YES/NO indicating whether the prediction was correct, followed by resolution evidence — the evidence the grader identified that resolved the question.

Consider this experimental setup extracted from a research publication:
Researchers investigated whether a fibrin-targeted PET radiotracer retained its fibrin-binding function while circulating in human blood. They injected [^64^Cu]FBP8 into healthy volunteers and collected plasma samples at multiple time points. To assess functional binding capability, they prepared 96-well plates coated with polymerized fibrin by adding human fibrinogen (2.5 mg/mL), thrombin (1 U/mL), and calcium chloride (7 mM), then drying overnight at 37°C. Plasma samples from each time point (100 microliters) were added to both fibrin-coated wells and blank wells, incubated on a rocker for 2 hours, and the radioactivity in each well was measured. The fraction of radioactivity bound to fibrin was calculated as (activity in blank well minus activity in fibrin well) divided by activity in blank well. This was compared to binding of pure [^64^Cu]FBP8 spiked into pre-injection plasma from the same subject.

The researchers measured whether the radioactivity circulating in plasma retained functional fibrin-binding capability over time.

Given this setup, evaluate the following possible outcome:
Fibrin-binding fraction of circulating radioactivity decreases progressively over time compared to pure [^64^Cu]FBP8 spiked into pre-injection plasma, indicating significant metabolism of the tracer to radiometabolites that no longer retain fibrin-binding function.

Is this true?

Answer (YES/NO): YES